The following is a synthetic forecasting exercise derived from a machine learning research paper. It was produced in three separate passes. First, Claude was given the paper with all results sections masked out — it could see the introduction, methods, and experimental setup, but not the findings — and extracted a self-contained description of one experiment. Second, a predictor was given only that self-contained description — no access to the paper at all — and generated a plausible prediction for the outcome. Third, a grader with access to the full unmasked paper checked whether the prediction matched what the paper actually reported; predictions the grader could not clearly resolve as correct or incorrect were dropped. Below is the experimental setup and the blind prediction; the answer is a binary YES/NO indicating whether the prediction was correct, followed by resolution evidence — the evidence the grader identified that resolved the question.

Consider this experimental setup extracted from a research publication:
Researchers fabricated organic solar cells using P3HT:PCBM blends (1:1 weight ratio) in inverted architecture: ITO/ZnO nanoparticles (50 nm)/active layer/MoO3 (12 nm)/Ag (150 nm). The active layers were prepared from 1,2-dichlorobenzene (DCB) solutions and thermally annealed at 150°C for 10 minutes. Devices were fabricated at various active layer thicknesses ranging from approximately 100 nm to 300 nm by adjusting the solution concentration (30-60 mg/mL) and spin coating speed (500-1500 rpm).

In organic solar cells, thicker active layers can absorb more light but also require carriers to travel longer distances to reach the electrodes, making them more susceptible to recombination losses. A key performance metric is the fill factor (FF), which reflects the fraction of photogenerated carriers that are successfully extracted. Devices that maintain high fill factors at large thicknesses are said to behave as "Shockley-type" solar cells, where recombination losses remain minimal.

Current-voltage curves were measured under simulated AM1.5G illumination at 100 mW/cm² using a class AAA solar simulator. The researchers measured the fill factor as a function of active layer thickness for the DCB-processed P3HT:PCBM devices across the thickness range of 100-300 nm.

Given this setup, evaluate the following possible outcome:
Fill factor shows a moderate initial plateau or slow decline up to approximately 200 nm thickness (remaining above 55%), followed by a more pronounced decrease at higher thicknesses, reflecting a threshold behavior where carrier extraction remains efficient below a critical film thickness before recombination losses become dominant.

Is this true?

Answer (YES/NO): NO